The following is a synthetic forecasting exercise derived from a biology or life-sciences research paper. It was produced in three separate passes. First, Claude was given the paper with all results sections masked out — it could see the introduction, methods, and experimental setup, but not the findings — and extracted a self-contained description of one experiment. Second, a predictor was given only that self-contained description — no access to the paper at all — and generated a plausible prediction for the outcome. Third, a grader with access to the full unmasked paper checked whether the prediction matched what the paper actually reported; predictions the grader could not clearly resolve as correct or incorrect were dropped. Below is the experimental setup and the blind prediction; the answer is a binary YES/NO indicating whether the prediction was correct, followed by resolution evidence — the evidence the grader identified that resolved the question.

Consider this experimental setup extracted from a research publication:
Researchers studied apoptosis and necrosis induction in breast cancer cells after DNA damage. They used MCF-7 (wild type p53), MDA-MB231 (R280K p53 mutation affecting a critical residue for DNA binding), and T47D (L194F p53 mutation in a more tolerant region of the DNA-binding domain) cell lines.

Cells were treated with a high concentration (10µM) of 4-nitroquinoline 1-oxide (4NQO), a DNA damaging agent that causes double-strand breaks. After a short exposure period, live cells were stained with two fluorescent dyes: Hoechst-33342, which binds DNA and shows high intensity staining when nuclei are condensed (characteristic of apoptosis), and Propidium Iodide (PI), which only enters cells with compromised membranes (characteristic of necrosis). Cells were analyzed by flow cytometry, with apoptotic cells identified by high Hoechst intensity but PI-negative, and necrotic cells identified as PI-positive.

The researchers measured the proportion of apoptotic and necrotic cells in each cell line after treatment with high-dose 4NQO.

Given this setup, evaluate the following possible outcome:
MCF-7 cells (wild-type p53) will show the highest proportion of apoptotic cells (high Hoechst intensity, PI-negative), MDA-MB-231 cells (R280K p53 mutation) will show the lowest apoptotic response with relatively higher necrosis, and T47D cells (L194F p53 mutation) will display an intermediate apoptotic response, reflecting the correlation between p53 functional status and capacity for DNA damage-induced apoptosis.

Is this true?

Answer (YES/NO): NO